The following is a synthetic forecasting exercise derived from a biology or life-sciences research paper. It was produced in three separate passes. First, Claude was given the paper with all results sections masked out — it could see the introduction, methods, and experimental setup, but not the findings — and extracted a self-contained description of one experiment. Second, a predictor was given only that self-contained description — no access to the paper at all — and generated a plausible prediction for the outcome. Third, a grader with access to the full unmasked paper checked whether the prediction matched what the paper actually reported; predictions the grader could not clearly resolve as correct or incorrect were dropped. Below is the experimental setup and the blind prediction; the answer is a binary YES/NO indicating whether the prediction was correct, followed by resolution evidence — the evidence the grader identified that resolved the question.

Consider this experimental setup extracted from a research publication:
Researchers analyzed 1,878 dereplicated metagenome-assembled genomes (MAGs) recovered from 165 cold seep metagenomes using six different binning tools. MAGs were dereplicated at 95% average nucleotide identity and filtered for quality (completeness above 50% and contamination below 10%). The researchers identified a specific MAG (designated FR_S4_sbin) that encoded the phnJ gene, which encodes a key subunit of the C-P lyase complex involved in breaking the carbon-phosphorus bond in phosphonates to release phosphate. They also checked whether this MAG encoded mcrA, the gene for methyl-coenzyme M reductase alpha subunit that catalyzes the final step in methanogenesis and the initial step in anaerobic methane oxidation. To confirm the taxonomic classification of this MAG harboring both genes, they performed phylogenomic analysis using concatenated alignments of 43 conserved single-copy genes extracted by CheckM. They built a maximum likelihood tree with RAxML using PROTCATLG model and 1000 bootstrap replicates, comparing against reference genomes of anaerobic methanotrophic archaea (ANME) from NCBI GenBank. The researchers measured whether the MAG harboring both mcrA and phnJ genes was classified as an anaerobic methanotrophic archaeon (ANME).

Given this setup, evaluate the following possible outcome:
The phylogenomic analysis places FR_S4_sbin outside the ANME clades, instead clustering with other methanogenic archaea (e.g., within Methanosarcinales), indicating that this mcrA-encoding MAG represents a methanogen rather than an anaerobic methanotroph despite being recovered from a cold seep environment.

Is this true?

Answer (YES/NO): NO